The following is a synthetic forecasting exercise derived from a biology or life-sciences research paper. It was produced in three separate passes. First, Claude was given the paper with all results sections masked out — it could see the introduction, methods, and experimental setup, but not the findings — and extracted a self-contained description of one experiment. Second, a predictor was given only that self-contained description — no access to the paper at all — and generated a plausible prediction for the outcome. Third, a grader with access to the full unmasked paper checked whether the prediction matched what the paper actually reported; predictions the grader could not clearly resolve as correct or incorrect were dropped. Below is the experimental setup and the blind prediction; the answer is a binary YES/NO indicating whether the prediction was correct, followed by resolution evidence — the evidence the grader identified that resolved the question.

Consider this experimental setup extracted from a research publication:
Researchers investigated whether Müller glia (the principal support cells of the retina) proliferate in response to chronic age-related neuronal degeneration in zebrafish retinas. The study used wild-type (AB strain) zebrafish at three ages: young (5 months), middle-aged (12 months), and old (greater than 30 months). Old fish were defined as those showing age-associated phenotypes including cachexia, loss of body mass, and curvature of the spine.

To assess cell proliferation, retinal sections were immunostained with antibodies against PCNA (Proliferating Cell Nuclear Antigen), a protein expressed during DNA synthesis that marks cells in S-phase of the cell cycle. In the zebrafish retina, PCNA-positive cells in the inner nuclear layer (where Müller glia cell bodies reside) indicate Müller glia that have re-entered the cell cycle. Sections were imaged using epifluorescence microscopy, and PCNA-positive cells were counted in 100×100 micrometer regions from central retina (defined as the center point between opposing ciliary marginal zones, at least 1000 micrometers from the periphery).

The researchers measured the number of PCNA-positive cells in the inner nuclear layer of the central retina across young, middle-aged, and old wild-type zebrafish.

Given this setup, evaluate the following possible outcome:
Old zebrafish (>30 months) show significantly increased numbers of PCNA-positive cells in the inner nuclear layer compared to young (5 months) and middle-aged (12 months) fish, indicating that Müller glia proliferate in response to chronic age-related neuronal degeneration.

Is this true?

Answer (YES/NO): NO